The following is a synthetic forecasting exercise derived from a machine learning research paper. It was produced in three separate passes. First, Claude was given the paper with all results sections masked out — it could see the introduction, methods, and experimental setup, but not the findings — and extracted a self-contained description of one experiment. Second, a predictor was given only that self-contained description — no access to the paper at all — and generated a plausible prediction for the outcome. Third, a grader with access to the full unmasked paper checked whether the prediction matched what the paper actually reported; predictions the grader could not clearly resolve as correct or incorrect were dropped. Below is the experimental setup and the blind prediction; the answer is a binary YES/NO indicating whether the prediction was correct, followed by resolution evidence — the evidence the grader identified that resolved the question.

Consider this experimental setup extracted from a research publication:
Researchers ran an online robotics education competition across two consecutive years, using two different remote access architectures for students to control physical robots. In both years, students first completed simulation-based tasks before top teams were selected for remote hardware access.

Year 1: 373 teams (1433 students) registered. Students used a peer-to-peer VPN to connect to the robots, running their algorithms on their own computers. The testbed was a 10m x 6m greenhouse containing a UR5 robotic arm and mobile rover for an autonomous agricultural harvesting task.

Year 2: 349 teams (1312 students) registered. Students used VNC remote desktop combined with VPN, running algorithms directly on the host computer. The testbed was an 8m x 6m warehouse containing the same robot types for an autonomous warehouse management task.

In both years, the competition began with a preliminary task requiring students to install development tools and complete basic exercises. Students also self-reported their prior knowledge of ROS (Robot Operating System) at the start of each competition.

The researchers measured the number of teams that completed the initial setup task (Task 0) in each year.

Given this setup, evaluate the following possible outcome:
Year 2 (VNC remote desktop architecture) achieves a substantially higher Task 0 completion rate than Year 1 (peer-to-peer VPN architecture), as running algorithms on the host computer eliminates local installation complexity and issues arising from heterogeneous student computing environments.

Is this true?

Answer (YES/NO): YES